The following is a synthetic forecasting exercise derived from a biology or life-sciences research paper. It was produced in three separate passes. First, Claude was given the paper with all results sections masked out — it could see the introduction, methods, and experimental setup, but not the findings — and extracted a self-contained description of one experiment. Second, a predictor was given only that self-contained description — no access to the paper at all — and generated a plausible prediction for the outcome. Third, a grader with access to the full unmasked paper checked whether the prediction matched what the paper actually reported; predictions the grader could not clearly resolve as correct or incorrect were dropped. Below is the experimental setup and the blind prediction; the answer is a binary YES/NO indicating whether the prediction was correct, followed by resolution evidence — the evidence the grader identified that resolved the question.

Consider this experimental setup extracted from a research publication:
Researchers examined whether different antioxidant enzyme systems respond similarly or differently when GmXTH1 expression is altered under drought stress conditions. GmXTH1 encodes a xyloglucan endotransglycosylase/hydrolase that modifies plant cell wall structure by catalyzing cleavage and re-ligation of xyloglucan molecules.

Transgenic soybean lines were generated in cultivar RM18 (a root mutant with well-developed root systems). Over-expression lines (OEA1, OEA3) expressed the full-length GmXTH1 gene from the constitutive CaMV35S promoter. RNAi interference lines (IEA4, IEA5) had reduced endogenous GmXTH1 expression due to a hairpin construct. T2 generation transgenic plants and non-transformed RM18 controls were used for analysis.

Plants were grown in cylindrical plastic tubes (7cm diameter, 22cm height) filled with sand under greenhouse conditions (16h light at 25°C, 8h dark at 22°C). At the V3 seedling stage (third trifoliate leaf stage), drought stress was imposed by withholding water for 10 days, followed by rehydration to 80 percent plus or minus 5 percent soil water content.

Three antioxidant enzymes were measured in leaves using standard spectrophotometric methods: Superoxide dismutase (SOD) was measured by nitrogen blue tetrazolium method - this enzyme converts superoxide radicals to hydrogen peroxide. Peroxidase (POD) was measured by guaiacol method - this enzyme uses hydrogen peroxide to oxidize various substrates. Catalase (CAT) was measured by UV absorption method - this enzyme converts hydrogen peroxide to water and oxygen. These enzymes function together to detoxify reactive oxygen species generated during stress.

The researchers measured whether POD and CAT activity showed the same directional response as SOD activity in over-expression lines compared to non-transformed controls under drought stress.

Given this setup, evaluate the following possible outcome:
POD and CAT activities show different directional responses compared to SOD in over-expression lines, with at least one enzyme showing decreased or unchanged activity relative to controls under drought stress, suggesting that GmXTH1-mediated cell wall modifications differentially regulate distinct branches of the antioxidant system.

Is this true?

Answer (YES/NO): NO